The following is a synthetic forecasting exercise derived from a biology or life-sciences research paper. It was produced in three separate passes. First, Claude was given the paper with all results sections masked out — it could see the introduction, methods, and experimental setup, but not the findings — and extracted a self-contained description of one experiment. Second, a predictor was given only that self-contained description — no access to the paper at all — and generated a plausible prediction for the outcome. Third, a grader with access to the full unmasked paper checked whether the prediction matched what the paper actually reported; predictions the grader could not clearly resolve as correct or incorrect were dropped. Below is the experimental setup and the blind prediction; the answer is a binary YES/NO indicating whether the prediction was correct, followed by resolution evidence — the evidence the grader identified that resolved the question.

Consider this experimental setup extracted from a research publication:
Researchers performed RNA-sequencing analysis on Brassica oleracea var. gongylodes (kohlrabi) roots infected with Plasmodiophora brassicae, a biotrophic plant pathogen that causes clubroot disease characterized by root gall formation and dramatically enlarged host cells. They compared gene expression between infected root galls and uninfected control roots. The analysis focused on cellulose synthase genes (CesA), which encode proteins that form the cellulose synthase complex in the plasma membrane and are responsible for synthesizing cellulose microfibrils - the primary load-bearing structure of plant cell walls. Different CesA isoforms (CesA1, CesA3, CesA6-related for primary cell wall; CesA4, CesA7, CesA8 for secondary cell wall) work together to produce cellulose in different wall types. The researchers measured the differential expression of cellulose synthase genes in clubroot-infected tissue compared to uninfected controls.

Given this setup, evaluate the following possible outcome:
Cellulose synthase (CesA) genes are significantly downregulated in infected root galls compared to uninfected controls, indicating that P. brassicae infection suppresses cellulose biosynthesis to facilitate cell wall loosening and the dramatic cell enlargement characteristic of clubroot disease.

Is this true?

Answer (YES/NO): YES